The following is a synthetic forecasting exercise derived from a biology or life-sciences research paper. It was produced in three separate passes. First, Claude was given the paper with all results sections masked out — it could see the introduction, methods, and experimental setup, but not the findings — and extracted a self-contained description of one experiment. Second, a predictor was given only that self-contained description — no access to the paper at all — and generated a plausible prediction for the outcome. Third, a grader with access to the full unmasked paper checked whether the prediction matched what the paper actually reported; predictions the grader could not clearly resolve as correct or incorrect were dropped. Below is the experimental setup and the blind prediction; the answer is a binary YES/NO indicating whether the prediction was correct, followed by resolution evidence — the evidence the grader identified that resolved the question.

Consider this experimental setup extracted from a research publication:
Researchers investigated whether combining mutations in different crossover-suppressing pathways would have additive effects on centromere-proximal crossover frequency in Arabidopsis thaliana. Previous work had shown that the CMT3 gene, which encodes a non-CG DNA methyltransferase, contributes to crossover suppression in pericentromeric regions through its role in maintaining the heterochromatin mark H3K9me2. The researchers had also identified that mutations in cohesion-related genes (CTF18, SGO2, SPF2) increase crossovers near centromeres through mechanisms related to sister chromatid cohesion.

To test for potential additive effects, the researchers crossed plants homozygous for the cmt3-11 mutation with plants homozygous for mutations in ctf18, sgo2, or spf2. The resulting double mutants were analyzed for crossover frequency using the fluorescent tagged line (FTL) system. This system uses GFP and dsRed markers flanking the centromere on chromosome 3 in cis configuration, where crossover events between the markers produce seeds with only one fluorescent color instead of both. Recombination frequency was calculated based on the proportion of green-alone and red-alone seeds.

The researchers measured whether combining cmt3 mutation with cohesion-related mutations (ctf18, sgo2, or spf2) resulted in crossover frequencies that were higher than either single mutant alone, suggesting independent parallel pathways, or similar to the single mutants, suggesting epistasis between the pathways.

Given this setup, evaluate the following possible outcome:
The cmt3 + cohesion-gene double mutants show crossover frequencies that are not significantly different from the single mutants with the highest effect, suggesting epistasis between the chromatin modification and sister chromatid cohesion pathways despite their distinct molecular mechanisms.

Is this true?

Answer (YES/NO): NO